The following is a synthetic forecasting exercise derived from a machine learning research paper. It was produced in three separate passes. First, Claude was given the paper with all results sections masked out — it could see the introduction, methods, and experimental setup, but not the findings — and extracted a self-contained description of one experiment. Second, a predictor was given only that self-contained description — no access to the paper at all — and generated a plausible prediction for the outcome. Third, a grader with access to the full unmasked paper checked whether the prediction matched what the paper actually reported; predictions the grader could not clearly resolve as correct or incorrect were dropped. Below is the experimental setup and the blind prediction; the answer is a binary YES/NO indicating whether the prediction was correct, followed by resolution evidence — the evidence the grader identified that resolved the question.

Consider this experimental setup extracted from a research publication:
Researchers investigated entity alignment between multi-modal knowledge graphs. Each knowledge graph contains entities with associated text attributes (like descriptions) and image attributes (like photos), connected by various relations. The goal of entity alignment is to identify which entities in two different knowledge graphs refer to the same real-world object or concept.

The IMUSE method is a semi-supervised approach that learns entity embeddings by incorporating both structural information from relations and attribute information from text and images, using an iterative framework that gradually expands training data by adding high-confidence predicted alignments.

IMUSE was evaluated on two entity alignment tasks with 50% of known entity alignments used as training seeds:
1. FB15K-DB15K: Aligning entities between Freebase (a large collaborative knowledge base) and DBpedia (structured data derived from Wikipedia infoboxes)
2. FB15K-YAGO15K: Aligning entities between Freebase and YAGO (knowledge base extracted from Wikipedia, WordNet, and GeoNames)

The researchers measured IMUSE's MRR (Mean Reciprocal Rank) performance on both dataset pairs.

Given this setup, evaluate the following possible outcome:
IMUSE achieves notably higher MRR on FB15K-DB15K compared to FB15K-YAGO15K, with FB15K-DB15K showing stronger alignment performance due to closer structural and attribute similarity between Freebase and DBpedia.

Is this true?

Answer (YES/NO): NO